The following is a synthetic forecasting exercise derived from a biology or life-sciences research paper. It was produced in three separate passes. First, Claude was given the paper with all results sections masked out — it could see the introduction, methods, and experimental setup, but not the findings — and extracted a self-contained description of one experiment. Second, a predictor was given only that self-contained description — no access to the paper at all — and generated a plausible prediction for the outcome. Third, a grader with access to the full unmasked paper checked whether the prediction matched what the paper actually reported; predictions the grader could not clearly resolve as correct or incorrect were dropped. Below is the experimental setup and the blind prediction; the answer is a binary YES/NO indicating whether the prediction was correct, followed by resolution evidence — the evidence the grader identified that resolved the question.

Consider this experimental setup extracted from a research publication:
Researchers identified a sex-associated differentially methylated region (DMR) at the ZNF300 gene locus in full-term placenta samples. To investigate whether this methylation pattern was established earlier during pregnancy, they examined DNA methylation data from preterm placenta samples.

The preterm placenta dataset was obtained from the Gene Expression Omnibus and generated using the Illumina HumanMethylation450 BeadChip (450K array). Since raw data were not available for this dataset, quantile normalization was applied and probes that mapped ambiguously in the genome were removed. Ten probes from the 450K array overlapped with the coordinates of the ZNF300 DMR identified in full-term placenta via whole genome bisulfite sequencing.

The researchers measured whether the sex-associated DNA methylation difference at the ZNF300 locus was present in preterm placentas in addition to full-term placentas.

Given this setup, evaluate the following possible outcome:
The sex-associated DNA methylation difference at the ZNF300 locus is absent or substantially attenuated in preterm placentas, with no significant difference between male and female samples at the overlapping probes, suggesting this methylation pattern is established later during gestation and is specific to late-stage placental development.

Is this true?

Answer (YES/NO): NO